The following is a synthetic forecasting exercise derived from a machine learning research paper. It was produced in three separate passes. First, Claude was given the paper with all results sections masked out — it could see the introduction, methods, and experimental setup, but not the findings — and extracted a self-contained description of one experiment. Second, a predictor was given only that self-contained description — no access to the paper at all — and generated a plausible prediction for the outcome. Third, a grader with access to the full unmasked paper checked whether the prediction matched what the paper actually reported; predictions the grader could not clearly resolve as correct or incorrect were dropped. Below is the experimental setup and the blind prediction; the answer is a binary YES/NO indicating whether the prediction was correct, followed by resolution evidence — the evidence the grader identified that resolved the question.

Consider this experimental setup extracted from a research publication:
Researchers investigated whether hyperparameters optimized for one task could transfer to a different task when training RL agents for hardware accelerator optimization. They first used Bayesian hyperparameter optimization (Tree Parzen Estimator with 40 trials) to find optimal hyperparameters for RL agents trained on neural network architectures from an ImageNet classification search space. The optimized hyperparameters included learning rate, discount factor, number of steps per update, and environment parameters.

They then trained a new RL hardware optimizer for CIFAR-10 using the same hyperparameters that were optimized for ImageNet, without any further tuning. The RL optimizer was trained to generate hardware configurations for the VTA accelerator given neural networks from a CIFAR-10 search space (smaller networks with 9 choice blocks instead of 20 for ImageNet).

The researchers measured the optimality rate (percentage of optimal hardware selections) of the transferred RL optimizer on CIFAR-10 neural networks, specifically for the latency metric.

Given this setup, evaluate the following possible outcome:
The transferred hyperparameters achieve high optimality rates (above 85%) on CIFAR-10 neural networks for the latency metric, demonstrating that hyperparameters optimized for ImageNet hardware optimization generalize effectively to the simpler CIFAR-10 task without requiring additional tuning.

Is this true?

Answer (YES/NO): YES